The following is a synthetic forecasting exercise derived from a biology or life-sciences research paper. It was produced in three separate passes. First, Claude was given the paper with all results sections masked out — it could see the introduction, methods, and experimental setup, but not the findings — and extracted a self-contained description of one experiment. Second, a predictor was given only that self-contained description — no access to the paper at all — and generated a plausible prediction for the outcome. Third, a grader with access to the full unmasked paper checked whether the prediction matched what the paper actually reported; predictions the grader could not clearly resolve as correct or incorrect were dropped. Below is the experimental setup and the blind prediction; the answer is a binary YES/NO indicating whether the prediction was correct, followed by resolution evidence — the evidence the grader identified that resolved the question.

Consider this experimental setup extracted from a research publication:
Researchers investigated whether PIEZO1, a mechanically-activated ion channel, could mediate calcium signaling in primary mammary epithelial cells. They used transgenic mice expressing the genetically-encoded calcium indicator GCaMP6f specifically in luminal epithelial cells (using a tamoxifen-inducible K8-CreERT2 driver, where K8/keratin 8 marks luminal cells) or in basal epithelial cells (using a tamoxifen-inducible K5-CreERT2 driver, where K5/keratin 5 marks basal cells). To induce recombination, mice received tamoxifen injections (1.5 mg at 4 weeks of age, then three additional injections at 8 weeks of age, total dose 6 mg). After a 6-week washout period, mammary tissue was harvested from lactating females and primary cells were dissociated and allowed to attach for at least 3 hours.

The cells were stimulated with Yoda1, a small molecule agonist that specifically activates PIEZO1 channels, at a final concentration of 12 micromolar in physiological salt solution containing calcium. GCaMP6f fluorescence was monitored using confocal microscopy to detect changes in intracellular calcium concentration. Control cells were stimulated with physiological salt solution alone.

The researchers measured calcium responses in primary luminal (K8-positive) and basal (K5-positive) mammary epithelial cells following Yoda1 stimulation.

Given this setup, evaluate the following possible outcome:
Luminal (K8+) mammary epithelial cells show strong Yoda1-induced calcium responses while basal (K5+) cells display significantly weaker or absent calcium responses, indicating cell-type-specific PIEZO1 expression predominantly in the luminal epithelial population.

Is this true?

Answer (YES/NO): YES